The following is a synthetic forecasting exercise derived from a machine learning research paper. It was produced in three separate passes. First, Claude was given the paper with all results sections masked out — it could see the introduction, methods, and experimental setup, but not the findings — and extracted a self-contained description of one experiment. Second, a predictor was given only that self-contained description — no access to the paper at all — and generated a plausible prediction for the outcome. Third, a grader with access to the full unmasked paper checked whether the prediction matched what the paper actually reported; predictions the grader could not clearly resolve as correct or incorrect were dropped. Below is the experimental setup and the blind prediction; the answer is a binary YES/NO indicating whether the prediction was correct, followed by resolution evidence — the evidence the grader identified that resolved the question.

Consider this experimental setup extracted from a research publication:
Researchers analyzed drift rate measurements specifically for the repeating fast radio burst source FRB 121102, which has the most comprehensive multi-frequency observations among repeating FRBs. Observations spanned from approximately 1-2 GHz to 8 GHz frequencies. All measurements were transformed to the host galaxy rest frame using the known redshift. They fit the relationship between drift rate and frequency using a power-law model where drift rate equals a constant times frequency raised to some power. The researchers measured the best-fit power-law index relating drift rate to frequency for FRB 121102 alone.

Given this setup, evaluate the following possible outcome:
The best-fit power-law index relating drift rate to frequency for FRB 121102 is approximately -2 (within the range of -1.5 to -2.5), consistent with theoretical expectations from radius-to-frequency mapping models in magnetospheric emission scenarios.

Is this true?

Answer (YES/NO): NO